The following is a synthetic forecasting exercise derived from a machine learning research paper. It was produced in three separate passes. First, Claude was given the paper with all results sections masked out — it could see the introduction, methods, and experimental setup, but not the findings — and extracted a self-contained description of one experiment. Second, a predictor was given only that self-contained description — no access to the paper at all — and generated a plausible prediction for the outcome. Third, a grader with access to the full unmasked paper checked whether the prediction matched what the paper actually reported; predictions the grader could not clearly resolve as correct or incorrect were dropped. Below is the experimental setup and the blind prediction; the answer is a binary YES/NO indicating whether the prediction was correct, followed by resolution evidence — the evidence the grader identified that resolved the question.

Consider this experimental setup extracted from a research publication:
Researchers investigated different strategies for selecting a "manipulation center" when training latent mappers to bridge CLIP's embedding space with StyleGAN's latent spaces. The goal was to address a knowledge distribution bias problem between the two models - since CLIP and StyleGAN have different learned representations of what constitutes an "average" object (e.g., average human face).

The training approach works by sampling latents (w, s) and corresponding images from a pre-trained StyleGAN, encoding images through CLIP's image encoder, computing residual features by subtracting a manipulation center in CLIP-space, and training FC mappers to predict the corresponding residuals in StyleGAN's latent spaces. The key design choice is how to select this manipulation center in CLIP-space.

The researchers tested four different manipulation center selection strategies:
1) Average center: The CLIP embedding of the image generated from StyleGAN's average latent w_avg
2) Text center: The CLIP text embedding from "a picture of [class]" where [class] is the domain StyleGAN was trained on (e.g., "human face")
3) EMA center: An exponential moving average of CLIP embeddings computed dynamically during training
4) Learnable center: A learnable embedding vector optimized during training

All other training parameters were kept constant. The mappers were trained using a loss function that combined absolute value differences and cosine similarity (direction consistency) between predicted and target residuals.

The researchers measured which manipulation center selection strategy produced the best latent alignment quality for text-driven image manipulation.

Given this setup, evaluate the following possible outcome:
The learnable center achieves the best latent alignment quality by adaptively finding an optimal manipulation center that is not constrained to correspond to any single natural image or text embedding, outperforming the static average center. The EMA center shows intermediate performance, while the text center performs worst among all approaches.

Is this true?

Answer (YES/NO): NO